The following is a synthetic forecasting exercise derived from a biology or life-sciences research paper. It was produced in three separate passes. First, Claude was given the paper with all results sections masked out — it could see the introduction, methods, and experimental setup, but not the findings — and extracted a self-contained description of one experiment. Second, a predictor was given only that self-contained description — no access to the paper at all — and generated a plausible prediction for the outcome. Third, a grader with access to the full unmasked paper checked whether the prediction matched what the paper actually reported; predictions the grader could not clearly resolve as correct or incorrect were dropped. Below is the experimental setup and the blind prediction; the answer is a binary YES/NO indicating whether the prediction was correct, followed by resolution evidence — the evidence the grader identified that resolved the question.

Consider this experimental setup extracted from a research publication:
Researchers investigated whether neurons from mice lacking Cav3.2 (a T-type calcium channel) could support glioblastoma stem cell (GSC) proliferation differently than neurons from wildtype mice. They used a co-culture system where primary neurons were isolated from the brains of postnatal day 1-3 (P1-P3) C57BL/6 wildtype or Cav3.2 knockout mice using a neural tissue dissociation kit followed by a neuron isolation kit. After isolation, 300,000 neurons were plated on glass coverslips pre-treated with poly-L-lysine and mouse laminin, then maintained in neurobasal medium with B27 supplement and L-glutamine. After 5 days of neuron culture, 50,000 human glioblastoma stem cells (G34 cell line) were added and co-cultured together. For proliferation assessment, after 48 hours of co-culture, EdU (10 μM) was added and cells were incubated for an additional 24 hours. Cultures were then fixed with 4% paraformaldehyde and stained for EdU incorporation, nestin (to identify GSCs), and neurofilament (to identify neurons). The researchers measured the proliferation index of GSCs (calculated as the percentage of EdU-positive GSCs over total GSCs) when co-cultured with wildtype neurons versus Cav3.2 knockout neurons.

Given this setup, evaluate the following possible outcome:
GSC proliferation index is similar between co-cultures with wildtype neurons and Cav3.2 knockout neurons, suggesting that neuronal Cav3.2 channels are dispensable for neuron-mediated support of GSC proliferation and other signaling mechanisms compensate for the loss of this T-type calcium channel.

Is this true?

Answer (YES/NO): NO